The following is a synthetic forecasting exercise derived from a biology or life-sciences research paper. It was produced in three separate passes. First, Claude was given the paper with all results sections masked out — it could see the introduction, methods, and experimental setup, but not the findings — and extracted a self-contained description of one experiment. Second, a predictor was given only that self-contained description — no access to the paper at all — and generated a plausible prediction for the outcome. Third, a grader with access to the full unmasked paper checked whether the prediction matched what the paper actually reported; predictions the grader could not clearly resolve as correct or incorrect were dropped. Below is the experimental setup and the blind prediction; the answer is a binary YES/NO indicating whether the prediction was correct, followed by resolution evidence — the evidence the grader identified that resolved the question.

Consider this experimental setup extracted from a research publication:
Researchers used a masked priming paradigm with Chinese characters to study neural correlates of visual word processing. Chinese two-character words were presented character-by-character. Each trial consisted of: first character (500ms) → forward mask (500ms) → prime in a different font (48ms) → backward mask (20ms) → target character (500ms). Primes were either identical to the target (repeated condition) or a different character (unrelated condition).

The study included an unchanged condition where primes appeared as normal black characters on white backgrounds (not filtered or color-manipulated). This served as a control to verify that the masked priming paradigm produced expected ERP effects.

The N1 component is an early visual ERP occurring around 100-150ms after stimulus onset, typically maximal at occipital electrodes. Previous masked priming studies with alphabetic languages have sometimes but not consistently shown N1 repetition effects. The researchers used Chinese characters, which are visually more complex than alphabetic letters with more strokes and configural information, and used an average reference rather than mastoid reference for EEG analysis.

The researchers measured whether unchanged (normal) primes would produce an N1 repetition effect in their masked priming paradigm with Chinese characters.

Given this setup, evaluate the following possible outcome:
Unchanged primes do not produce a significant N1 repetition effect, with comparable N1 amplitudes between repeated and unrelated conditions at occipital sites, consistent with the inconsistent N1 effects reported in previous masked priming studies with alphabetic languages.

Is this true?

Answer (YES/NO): NO